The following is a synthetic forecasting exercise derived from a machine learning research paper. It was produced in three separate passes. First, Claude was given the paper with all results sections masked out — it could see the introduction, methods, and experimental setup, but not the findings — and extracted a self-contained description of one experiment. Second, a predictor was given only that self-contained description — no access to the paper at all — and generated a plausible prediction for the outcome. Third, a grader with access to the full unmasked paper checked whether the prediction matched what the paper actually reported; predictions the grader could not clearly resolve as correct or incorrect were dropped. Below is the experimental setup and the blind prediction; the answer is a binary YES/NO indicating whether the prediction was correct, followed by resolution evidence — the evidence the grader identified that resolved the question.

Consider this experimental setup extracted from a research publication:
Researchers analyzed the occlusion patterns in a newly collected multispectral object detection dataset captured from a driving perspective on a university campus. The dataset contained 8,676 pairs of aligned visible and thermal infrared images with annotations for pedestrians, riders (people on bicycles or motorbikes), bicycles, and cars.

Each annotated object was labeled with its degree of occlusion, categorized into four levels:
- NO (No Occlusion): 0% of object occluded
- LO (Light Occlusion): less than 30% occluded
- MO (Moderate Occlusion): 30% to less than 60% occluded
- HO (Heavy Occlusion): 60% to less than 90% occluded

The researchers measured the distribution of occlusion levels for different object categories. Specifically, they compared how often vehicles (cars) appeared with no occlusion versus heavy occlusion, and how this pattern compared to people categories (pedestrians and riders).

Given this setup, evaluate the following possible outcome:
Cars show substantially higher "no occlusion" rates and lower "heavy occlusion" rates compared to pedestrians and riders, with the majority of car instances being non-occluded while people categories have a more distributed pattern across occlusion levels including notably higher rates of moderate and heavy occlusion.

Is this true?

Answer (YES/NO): NO